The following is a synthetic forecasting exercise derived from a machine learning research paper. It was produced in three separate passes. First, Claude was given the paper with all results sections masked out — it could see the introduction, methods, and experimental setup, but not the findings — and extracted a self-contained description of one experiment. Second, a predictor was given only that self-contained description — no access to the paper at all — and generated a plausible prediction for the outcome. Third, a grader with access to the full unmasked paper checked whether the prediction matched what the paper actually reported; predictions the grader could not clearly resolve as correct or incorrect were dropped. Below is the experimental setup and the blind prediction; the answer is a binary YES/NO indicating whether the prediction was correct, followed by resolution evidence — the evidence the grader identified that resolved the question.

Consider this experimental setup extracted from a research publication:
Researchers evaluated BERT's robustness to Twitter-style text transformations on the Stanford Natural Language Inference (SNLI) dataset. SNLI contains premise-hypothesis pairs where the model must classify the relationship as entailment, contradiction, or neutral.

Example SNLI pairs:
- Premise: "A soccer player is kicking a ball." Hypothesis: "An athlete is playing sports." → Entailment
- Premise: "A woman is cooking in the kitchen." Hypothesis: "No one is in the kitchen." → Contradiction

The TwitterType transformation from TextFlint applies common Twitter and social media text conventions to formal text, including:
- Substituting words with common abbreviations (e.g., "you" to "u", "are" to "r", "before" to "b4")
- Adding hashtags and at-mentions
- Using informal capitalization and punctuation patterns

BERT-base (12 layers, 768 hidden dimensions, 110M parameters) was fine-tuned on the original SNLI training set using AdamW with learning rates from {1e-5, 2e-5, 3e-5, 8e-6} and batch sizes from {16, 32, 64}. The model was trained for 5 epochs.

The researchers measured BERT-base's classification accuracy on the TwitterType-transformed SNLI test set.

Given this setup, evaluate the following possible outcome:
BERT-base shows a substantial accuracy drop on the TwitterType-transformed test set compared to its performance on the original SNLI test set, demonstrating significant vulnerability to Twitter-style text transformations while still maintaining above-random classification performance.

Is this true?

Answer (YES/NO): NO